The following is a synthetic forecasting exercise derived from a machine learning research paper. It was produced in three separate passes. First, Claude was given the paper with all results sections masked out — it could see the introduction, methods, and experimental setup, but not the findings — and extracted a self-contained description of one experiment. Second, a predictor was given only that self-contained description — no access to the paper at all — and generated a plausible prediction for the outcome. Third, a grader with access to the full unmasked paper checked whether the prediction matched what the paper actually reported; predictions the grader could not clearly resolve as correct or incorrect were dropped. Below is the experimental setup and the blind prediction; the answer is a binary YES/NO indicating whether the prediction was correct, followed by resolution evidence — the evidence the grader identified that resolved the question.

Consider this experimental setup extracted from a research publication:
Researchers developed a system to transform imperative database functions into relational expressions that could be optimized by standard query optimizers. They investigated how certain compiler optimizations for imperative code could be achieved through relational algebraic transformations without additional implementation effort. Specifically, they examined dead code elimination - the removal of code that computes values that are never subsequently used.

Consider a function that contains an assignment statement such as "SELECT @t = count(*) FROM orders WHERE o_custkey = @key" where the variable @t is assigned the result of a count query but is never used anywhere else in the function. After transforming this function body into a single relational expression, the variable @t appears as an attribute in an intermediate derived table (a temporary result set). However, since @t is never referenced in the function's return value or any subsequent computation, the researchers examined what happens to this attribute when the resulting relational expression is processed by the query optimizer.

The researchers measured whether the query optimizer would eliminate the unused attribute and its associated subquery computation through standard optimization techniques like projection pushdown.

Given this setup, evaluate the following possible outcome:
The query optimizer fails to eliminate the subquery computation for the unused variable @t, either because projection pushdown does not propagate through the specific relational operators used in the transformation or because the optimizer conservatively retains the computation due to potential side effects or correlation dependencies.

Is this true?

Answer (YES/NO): NO